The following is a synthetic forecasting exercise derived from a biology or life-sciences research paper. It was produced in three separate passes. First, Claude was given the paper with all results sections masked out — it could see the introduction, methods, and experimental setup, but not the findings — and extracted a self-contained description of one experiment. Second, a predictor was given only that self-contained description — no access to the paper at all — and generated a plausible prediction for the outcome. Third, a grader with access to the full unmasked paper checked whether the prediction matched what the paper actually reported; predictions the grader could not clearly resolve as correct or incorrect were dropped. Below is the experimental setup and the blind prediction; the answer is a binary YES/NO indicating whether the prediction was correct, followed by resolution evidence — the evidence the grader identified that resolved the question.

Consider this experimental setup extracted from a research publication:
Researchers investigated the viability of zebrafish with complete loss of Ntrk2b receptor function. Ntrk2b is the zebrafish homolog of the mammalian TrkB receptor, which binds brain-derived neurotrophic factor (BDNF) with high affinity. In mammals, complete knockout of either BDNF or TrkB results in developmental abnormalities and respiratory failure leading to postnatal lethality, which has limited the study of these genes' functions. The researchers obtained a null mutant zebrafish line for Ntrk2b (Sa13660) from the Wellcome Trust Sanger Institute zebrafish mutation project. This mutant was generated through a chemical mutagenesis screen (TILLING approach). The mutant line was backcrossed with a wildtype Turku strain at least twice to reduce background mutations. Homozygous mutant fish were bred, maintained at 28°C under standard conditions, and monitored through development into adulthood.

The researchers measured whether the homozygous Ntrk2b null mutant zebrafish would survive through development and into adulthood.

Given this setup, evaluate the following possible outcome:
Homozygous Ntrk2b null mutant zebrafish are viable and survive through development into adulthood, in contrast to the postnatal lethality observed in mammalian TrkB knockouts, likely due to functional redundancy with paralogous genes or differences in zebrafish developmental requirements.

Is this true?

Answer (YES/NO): YES